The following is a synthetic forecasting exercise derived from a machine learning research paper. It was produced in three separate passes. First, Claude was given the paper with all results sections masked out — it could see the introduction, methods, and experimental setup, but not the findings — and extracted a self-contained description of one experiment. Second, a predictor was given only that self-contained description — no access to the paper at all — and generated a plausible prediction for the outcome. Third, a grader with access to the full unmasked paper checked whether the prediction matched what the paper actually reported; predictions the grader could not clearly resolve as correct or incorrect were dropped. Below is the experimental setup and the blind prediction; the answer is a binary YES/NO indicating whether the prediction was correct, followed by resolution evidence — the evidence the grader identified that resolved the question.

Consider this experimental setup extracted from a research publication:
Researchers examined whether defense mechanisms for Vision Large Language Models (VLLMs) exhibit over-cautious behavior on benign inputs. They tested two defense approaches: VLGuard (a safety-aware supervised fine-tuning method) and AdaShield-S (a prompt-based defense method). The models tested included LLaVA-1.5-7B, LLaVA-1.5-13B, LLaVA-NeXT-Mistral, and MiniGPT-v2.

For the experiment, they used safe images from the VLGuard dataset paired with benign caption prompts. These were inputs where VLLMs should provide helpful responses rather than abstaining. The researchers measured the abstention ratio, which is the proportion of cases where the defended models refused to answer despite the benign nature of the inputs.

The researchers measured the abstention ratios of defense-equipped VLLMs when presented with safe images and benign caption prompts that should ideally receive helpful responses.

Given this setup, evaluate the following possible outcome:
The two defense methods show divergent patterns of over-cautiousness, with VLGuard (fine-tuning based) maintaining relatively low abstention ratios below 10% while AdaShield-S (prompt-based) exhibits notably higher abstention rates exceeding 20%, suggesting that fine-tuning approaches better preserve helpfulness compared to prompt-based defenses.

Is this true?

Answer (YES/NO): NO